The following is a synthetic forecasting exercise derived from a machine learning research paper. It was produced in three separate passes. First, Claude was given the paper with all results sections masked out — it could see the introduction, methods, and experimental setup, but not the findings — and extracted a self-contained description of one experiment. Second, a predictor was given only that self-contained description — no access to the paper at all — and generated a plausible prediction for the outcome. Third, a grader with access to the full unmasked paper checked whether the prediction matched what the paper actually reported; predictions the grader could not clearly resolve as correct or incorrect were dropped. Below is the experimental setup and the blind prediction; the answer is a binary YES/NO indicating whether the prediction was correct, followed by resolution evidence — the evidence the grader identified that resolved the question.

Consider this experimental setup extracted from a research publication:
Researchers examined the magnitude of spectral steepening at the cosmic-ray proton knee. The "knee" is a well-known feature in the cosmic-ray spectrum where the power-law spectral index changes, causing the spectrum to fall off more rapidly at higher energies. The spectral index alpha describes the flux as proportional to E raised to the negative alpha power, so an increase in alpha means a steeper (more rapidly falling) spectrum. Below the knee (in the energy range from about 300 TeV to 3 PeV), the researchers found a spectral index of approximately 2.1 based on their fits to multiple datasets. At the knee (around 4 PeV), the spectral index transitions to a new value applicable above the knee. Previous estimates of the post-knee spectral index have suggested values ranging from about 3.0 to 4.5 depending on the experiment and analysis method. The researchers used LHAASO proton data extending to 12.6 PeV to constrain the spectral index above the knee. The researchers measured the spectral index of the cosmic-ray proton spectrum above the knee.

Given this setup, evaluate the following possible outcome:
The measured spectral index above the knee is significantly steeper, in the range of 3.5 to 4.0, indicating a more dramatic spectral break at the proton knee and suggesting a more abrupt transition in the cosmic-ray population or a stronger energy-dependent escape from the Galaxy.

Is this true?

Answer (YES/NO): YES